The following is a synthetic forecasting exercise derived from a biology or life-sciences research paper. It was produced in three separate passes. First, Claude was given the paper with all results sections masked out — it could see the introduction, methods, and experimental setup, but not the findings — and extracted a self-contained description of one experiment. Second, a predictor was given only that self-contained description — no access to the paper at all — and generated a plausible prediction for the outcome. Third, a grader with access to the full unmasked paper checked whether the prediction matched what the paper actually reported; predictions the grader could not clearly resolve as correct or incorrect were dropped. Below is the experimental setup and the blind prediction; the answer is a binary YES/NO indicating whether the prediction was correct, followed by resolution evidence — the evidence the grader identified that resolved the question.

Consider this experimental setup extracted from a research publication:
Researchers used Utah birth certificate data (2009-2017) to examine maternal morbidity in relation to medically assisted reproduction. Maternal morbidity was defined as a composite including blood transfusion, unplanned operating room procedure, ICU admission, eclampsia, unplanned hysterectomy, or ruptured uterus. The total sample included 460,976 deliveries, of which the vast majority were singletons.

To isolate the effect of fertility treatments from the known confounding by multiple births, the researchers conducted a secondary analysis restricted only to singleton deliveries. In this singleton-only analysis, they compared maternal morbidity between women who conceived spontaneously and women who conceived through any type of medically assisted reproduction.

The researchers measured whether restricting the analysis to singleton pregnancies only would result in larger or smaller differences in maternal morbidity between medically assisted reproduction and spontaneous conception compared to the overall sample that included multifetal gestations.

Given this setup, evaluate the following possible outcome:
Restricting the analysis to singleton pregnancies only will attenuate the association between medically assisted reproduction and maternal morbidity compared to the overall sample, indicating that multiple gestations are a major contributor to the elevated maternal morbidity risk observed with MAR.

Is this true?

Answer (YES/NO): YES